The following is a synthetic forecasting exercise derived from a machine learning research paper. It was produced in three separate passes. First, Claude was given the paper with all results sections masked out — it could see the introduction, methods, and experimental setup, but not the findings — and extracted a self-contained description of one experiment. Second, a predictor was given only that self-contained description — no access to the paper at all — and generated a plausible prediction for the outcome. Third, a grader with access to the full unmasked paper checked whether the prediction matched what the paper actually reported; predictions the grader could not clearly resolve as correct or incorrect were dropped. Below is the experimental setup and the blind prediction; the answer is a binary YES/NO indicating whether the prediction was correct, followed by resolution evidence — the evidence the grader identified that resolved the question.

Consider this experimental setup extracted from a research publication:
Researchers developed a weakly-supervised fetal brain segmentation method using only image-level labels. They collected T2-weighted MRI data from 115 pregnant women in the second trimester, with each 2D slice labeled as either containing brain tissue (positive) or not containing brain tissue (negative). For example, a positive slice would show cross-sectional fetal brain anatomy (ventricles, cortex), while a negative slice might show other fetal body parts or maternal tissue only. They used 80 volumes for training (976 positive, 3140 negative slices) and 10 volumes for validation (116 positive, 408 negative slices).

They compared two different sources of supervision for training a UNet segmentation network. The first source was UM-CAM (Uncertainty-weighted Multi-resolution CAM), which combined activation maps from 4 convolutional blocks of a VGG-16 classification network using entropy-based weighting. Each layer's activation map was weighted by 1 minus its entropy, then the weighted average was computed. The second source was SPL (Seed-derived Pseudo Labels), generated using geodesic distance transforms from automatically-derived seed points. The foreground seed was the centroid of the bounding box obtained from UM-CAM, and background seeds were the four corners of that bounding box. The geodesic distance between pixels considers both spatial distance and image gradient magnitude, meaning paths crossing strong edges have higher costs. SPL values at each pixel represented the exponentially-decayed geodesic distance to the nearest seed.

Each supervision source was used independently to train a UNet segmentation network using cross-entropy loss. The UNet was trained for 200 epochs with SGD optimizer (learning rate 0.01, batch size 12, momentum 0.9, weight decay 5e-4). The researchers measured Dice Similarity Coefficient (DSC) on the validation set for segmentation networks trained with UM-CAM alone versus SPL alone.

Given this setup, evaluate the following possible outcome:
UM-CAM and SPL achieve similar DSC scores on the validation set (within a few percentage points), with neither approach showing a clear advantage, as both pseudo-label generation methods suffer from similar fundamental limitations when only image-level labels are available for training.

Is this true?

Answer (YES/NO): NO